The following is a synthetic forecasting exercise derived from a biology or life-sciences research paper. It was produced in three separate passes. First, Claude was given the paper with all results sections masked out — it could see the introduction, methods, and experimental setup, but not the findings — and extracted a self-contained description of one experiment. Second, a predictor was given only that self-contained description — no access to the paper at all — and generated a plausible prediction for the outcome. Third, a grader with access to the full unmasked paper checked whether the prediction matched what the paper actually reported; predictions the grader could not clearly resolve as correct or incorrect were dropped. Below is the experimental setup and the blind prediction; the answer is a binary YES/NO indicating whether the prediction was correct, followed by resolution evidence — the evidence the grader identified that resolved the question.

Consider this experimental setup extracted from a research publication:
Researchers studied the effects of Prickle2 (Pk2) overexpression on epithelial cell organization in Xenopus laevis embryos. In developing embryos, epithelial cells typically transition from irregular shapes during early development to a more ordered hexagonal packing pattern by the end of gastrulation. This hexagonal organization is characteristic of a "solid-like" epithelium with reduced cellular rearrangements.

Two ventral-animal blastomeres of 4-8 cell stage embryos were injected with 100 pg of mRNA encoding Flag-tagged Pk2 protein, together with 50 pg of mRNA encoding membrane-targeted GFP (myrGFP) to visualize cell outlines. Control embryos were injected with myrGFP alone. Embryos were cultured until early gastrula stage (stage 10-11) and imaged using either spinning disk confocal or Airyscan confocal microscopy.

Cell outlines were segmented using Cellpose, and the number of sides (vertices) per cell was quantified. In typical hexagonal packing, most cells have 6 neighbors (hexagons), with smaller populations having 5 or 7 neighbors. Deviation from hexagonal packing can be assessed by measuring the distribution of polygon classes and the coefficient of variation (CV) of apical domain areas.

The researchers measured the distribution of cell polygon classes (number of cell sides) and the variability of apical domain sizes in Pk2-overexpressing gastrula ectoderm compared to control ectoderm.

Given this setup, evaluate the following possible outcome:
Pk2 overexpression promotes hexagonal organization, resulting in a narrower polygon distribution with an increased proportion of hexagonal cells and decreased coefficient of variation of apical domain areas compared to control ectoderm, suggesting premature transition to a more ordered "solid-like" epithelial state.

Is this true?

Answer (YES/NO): NO